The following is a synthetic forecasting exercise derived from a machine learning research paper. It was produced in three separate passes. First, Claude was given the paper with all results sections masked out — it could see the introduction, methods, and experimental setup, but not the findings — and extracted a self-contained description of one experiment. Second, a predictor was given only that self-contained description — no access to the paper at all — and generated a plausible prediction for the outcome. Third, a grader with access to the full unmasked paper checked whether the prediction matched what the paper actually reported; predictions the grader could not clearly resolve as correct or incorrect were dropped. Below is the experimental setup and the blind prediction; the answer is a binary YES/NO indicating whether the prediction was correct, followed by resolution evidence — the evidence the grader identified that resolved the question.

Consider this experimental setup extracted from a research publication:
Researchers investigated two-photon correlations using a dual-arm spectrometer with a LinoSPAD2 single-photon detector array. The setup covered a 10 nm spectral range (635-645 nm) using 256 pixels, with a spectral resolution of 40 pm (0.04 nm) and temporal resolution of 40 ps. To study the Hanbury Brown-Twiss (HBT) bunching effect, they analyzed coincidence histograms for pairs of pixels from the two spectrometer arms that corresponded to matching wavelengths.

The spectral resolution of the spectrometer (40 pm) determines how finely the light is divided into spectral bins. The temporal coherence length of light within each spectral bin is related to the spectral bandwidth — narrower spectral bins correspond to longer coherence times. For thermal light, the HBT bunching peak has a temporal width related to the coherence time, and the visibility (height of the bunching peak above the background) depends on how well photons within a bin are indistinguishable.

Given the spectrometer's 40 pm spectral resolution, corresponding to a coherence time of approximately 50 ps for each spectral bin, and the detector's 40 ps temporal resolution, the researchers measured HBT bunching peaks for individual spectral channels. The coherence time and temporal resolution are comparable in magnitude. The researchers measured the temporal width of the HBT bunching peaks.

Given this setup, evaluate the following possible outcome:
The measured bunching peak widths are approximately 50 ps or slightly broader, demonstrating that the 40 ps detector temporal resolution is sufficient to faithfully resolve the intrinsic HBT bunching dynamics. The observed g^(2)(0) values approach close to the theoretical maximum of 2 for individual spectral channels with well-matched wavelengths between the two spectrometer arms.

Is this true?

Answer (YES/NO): NO